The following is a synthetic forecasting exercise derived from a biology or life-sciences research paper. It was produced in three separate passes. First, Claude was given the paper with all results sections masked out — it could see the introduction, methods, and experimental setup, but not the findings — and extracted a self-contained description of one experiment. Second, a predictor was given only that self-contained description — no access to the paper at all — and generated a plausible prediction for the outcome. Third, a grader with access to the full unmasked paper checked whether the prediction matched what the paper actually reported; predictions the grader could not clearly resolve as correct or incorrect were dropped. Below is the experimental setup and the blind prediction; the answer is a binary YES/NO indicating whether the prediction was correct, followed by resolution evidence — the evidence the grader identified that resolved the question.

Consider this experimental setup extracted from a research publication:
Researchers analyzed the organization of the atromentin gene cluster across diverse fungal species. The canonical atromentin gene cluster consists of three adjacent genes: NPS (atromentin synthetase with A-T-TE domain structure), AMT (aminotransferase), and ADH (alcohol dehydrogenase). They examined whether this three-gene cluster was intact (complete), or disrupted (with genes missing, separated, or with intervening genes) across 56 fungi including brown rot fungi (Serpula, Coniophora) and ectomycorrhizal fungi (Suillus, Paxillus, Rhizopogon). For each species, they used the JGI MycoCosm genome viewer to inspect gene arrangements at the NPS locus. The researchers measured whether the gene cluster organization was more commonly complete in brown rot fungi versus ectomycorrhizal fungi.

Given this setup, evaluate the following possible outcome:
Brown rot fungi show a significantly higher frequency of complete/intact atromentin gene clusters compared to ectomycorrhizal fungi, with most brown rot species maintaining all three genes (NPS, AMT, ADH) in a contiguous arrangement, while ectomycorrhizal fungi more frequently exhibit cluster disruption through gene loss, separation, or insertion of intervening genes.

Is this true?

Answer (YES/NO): YES